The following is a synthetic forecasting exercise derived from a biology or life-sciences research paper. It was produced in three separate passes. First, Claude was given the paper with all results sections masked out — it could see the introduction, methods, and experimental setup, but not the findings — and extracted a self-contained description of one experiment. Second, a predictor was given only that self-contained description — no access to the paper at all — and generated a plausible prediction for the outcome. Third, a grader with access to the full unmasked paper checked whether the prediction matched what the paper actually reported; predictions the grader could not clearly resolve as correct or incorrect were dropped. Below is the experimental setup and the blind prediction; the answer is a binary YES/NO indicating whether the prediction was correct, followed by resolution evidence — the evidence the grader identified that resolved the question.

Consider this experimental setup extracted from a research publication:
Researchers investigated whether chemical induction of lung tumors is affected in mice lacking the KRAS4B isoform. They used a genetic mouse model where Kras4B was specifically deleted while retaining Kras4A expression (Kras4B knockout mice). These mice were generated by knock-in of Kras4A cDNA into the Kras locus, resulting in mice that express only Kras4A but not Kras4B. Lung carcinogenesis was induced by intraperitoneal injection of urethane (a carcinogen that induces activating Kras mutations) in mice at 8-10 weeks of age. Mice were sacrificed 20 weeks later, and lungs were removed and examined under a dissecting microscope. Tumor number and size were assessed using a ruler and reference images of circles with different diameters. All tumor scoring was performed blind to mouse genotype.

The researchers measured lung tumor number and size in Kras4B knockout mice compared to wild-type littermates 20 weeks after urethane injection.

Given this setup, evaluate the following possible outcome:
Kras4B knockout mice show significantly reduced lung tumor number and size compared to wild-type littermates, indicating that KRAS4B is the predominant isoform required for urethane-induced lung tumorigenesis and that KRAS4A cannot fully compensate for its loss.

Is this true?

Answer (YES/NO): NO